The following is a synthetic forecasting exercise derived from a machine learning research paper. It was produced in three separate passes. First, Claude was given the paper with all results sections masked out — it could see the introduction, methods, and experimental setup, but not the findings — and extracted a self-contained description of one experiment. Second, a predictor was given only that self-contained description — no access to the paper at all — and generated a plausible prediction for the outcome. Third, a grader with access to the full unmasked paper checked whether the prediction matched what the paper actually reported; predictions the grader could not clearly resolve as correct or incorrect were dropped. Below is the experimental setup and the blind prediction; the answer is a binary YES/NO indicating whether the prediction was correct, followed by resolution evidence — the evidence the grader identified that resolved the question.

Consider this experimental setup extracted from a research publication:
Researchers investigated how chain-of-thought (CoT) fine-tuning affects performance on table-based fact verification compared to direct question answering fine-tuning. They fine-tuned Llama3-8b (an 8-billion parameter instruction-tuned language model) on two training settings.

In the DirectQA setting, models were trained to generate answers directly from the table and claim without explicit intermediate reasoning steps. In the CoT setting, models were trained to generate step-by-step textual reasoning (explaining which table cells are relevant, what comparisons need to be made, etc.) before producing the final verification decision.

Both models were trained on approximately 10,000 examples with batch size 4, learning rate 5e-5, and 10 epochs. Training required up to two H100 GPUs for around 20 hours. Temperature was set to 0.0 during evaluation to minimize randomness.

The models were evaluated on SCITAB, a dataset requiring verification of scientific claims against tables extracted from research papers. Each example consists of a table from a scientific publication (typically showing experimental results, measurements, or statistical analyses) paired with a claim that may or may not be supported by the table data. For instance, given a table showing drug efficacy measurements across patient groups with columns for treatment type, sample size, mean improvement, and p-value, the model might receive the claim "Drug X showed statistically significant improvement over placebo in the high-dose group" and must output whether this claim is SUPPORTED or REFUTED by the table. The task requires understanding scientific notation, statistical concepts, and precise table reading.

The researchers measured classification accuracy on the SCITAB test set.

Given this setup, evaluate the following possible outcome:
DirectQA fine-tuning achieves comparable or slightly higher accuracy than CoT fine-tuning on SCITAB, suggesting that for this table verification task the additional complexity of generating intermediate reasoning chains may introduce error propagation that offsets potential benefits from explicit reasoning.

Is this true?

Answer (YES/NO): NO